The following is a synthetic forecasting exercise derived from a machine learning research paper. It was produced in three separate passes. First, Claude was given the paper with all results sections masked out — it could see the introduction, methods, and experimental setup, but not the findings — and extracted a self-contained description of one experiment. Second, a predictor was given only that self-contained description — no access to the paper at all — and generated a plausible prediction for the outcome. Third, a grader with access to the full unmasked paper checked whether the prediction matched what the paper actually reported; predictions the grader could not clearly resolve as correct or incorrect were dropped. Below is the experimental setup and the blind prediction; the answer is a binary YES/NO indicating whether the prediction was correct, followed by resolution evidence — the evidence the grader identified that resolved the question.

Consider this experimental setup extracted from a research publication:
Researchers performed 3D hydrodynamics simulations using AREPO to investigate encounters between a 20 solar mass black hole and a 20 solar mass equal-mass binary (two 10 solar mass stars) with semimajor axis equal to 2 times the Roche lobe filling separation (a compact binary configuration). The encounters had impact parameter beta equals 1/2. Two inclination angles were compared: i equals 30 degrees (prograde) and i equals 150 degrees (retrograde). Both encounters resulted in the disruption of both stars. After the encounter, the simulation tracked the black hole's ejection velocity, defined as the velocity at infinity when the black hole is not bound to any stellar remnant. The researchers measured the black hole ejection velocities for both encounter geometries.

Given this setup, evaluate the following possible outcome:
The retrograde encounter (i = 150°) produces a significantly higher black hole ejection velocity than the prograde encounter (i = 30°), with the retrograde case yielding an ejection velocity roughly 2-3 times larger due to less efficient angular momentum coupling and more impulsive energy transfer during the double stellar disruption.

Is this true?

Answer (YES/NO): YES